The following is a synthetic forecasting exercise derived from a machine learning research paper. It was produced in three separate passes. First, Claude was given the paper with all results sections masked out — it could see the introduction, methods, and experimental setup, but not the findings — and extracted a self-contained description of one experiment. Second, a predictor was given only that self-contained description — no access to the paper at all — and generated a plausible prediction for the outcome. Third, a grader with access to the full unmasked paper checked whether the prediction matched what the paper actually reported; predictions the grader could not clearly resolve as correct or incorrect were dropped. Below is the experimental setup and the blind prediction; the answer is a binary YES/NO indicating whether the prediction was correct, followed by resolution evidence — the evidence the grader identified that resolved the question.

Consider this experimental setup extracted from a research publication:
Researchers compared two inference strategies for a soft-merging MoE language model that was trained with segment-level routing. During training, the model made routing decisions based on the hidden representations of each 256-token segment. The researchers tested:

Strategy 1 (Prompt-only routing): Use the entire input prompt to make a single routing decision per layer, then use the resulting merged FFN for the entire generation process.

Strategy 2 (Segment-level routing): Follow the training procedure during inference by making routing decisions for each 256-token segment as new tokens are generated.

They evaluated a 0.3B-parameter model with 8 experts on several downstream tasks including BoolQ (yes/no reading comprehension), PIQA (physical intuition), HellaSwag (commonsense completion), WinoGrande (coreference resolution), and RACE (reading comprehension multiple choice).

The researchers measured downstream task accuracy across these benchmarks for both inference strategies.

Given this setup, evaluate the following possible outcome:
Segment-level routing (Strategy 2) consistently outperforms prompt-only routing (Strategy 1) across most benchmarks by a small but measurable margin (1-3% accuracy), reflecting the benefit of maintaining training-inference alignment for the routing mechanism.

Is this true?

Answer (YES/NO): NO